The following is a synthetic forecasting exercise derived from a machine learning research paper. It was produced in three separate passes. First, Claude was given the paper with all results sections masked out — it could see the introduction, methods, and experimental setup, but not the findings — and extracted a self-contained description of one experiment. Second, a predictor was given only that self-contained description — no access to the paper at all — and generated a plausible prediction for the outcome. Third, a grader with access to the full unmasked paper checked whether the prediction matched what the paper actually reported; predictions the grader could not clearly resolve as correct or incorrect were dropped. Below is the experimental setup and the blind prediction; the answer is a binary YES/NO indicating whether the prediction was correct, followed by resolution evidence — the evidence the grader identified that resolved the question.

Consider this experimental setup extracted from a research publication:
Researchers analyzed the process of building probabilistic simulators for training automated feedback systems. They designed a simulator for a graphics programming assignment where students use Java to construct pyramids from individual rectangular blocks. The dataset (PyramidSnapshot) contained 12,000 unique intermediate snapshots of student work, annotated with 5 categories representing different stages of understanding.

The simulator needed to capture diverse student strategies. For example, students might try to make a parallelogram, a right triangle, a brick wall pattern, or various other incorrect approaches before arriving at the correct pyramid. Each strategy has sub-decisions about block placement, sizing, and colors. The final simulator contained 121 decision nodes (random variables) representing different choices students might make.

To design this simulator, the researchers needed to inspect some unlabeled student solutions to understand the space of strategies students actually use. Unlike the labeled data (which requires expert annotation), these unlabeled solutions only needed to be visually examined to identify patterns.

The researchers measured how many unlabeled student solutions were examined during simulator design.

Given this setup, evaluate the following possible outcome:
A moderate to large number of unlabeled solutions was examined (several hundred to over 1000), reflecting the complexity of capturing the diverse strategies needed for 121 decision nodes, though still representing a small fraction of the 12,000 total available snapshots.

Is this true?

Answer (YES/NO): NO